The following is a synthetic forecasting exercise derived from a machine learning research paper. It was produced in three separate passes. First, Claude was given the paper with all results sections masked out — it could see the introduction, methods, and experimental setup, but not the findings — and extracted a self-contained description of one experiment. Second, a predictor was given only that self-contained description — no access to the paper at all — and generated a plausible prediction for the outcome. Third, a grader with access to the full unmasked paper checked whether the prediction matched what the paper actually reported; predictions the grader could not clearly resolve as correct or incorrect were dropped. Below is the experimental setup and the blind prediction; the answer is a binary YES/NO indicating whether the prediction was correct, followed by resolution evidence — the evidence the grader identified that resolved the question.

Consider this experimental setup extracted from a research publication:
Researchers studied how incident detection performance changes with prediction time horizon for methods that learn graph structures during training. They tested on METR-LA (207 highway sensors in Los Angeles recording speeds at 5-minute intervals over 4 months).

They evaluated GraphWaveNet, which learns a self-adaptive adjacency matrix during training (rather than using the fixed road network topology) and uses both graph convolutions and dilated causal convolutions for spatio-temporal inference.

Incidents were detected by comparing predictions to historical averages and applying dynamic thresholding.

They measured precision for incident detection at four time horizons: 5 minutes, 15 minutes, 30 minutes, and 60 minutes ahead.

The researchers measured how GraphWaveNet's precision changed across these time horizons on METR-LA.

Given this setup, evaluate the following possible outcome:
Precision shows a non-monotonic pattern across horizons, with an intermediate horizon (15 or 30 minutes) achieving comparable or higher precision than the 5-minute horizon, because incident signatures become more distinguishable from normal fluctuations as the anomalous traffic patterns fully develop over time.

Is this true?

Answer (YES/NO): NO